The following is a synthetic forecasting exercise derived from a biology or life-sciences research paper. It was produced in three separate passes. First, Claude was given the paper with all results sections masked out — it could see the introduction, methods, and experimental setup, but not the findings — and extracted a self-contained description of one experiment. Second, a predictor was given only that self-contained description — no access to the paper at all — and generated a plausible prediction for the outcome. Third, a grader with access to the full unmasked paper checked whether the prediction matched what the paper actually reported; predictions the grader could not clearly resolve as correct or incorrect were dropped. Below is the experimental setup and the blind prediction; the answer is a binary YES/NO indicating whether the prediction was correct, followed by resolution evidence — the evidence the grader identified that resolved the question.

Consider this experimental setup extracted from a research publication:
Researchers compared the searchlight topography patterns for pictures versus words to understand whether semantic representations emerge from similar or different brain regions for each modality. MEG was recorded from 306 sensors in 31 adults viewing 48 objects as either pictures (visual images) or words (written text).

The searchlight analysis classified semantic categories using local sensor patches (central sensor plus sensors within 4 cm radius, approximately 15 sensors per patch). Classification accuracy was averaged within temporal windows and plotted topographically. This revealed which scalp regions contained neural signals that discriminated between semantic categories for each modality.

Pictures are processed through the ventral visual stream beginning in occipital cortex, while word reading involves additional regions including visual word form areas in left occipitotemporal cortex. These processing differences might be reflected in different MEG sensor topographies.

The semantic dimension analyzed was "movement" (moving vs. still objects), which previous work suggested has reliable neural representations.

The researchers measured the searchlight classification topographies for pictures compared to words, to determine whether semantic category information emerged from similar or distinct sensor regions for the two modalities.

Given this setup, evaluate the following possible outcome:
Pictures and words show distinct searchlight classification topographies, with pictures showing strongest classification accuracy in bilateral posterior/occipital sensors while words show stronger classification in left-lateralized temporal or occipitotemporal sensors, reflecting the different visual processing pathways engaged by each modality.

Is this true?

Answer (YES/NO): NO